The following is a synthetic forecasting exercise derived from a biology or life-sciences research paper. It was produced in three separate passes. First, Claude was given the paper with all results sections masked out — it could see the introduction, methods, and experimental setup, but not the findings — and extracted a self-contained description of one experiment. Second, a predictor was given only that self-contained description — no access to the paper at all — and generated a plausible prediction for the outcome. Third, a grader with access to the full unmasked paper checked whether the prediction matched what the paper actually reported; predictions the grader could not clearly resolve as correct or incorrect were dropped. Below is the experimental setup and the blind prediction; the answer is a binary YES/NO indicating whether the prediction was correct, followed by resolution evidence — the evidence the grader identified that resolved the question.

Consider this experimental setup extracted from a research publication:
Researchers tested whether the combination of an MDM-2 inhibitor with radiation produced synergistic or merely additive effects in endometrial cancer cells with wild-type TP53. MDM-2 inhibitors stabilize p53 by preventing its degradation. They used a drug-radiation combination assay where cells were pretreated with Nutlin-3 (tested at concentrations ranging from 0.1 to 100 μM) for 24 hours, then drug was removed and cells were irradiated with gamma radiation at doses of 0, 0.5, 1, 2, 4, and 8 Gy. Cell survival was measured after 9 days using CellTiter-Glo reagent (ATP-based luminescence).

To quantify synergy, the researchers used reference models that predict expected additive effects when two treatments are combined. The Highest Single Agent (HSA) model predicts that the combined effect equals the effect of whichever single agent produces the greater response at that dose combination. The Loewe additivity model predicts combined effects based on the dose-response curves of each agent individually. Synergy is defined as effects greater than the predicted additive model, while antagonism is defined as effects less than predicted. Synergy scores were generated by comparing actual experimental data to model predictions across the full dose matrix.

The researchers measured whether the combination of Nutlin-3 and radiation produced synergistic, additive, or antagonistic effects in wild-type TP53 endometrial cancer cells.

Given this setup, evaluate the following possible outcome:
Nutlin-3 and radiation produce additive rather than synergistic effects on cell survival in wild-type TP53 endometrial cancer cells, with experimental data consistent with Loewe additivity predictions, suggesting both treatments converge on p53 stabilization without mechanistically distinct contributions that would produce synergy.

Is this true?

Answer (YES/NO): NO